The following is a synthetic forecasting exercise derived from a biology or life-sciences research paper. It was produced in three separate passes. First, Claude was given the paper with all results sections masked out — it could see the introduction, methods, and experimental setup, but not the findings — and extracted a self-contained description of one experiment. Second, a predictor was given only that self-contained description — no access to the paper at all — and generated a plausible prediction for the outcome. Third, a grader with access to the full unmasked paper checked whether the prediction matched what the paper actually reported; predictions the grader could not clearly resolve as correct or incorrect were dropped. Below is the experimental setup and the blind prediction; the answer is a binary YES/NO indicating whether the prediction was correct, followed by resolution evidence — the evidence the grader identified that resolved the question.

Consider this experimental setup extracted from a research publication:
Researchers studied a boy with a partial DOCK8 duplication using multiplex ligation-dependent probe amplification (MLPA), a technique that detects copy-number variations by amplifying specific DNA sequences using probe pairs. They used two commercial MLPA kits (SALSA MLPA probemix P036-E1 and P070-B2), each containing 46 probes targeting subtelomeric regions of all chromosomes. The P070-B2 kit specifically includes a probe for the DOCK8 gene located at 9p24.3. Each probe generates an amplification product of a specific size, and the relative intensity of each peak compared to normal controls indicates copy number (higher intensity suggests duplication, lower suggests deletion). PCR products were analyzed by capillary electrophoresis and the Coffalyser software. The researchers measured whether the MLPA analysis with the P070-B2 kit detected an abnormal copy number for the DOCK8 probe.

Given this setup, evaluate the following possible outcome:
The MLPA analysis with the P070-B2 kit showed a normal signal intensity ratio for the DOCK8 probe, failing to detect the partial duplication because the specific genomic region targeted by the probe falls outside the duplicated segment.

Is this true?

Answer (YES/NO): NO